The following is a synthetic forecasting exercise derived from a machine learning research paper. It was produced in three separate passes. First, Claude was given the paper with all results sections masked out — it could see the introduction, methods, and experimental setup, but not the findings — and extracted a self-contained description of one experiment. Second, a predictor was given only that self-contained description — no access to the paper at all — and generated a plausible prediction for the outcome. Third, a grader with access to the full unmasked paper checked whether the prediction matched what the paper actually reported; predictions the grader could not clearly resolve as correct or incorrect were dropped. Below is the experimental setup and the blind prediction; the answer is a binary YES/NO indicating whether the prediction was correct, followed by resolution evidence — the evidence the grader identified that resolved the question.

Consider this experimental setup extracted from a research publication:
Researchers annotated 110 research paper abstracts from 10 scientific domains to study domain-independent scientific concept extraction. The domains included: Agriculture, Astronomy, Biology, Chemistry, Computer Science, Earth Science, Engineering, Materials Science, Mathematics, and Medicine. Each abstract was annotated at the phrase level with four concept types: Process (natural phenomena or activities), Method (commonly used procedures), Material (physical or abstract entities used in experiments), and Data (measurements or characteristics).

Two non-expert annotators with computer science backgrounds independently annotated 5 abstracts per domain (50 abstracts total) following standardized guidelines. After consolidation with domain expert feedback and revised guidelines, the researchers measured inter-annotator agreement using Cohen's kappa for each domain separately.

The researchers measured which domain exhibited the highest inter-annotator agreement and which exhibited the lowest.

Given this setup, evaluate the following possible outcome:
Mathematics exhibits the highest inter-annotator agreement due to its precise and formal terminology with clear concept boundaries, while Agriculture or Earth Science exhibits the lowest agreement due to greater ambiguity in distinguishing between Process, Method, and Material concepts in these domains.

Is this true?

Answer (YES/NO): NO